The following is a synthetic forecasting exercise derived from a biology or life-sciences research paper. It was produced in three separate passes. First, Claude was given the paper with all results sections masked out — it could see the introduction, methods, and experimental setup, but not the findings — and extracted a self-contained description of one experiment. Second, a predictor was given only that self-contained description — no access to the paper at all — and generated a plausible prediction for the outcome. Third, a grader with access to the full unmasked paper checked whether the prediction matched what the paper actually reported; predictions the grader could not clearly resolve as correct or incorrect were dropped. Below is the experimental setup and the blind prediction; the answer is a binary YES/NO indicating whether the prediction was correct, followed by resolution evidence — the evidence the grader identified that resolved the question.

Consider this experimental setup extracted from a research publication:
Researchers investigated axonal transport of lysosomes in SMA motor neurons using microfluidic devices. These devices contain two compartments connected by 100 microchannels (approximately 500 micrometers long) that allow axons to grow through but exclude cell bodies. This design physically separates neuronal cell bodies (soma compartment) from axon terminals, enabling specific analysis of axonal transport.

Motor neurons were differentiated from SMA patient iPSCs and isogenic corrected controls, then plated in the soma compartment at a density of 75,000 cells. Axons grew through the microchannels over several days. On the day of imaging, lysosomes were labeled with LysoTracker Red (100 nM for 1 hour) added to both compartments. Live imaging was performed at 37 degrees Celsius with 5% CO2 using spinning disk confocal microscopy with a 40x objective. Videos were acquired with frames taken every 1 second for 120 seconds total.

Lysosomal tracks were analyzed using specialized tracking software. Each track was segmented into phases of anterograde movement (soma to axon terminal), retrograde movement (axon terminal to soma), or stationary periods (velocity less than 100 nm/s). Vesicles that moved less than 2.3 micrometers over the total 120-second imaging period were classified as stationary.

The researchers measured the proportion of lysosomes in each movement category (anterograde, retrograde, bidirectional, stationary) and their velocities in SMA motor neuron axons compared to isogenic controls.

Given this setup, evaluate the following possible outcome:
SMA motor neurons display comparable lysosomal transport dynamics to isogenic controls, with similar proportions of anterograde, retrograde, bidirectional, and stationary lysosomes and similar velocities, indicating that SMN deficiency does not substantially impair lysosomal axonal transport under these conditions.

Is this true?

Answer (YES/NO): NO